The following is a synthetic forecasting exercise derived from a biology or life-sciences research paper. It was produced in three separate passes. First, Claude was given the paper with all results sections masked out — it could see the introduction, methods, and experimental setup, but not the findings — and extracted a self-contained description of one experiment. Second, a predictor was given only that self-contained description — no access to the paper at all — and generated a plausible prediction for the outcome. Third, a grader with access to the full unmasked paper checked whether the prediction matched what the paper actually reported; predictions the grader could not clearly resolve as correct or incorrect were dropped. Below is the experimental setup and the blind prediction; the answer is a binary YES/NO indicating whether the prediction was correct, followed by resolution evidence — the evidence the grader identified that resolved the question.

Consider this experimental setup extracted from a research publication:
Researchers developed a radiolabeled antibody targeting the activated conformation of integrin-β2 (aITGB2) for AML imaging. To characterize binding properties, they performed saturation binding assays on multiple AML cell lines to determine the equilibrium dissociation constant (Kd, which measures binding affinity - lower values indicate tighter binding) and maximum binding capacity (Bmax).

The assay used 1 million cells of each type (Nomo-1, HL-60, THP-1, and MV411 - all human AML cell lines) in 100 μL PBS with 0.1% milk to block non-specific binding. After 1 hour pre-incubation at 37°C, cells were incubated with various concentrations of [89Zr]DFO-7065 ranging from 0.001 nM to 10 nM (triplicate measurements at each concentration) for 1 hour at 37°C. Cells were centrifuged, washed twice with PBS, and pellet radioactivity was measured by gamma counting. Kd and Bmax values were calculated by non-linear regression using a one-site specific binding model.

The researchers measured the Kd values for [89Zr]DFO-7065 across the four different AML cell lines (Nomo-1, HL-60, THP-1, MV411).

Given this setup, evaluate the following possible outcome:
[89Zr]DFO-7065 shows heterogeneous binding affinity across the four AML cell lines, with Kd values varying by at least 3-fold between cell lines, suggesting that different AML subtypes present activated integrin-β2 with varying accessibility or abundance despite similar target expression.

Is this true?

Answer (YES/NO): YES